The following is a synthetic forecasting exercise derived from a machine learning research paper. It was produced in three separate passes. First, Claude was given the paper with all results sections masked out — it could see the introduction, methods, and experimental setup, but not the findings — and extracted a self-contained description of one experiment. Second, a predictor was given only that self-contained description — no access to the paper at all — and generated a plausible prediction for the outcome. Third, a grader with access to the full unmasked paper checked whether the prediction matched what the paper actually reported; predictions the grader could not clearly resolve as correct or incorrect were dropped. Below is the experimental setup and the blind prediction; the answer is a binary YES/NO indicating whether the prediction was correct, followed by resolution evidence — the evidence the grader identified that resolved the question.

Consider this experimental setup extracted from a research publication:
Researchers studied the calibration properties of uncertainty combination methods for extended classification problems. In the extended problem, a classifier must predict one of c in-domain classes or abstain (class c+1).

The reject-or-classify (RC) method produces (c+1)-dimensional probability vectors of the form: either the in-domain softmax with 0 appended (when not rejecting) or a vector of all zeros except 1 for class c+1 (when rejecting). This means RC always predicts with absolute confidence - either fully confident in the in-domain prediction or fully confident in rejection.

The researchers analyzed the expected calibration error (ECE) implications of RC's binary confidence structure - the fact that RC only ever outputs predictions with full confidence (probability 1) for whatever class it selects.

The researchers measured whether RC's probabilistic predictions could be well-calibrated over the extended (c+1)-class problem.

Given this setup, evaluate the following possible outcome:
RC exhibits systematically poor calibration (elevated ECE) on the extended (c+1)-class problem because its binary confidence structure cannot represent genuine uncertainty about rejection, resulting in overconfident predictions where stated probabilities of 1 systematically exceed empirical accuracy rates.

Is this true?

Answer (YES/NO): YES